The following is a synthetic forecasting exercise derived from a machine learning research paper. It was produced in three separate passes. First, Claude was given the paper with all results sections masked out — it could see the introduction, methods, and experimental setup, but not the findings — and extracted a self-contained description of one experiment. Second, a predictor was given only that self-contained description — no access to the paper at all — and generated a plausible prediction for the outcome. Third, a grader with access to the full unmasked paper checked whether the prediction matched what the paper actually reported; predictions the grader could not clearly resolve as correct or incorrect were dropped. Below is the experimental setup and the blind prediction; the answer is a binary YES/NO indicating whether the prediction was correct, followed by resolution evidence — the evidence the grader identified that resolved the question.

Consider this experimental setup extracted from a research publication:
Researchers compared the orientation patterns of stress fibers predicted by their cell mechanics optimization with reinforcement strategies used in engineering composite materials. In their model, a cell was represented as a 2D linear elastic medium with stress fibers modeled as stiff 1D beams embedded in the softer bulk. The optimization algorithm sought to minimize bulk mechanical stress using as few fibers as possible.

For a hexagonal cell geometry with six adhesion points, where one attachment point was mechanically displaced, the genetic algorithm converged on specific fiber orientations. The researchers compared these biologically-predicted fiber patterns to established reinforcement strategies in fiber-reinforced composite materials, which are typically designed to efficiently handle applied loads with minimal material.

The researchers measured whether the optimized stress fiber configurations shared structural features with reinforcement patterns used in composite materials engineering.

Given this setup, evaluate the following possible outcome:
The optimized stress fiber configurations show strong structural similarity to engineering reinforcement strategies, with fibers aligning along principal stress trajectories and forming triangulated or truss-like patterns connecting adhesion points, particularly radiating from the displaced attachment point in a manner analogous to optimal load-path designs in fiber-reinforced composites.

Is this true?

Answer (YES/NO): YES